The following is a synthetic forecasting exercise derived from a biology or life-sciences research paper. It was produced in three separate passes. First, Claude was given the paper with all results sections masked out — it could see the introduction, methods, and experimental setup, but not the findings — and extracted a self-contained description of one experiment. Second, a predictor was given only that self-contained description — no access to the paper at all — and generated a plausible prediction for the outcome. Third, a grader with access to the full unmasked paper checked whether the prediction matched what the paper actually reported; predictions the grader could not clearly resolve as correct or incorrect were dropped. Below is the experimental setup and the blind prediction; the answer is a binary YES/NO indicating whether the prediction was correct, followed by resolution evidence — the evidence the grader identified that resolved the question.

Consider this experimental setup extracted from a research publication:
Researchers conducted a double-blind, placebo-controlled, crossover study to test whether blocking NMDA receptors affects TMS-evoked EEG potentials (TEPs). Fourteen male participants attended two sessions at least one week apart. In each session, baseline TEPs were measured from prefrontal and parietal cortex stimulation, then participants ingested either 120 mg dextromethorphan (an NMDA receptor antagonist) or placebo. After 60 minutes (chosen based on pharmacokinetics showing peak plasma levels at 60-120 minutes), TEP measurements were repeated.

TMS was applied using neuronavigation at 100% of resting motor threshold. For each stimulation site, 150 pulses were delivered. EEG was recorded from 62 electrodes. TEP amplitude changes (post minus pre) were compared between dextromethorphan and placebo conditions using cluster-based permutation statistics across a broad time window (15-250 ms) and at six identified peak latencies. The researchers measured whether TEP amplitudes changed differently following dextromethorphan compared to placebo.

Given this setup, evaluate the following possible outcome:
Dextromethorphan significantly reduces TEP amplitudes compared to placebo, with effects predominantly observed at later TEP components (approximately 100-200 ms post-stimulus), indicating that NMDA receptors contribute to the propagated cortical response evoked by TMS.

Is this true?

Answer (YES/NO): NO